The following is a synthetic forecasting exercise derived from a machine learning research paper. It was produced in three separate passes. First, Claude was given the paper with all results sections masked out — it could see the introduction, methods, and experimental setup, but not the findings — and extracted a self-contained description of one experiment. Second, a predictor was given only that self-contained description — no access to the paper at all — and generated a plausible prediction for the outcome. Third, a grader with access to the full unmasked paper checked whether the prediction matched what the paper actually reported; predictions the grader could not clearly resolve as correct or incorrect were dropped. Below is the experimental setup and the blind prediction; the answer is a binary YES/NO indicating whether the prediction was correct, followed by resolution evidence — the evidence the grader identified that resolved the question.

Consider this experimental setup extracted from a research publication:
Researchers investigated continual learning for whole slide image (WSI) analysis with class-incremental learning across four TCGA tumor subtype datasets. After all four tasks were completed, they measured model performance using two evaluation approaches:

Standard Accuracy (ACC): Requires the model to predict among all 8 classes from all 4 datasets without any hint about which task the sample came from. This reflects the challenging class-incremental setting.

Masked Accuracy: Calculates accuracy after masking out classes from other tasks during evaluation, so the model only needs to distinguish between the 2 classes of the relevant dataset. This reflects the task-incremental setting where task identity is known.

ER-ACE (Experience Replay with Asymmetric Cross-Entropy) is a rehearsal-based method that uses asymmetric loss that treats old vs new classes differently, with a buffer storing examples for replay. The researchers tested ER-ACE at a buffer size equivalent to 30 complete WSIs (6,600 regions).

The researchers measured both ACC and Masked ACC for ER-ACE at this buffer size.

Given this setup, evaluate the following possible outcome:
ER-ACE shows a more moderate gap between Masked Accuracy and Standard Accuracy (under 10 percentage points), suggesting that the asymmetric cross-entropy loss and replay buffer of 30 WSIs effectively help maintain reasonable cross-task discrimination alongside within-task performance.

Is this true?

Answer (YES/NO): NO